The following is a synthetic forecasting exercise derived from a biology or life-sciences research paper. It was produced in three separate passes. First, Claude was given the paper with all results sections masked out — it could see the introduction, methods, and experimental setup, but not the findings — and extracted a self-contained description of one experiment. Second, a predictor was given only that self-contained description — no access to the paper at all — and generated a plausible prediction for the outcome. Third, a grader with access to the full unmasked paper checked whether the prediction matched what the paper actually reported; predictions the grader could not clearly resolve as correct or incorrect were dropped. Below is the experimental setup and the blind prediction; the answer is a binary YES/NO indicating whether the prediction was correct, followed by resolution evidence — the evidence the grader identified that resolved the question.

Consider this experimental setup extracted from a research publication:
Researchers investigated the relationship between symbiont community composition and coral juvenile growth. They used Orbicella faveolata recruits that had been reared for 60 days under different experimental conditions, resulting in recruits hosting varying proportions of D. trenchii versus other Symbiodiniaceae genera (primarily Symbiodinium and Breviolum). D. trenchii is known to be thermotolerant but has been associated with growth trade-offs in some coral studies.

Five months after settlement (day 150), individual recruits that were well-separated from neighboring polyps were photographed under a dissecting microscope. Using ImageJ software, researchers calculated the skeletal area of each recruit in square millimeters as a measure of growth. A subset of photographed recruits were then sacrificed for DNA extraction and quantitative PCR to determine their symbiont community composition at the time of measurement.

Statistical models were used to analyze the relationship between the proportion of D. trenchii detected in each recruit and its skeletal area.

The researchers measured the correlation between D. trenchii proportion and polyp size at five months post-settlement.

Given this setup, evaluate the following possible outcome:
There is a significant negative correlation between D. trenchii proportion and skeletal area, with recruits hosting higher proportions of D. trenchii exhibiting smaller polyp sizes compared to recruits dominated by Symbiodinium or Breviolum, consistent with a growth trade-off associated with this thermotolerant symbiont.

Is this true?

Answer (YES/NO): YES